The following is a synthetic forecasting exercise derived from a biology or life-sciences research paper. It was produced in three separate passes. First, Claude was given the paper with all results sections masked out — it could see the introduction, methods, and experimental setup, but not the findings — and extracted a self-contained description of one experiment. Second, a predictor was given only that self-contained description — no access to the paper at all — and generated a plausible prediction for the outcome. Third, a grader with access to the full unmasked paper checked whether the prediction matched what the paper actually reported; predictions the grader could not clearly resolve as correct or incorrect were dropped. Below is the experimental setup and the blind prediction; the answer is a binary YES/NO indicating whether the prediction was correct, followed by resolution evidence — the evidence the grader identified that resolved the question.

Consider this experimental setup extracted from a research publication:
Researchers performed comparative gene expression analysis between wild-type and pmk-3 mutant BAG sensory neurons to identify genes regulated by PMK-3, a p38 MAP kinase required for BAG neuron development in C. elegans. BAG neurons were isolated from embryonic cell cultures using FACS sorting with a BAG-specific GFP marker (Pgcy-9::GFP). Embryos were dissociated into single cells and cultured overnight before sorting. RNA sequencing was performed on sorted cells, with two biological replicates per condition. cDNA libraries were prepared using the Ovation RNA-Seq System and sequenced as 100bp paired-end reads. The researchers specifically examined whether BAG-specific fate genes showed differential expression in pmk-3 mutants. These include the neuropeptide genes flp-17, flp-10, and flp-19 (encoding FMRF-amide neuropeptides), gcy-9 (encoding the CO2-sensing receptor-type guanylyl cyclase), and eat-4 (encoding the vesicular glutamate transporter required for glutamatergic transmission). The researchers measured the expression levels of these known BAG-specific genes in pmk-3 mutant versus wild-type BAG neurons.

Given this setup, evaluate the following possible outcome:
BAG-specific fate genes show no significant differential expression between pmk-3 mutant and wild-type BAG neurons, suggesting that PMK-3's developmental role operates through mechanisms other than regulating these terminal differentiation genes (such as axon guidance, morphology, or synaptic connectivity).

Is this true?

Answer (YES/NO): NO